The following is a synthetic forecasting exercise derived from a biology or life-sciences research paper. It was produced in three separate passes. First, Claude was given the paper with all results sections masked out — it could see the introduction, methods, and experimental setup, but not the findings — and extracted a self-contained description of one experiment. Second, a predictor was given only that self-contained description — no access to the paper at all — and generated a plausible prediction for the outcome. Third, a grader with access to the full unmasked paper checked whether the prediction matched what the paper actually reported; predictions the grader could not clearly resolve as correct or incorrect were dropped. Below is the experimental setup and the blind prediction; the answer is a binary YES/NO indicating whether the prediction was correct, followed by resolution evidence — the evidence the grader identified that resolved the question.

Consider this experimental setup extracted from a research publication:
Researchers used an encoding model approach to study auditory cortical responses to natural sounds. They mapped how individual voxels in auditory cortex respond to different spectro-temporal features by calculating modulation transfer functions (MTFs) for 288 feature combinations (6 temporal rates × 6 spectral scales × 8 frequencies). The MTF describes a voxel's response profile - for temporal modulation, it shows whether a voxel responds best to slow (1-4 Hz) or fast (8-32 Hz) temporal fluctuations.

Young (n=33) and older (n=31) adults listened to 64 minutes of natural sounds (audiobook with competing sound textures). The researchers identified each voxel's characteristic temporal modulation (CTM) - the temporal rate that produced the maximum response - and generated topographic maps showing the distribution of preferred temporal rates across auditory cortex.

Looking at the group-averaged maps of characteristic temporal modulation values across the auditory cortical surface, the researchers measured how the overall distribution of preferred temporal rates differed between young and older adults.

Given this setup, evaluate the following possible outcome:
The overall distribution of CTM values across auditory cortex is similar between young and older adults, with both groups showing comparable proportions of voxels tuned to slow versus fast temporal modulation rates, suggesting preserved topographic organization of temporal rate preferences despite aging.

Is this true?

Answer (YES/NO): NO